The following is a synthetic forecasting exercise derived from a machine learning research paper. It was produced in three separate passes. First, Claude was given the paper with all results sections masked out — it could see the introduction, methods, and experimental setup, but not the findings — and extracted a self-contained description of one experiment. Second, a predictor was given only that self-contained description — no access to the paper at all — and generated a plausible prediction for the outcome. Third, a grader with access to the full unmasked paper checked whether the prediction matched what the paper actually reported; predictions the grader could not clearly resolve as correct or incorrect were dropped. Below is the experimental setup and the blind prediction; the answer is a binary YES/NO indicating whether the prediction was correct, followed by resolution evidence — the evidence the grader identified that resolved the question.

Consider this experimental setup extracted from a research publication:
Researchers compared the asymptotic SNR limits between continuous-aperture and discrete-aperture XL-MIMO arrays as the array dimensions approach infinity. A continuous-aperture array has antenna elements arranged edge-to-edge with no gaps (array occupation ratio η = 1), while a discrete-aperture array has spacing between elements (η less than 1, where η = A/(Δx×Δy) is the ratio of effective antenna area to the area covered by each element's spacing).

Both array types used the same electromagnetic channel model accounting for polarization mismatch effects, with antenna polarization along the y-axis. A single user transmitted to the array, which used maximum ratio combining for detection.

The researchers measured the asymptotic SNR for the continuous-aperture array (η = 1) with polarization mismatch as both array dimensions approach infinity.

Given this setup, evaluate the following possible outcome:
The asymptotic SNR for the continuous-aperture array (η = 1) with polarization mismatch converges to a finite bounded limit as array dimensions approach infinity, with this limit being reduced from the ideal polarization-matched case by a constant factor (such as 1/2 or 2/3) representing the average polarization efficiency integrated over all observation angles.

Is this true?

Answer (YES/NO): YES